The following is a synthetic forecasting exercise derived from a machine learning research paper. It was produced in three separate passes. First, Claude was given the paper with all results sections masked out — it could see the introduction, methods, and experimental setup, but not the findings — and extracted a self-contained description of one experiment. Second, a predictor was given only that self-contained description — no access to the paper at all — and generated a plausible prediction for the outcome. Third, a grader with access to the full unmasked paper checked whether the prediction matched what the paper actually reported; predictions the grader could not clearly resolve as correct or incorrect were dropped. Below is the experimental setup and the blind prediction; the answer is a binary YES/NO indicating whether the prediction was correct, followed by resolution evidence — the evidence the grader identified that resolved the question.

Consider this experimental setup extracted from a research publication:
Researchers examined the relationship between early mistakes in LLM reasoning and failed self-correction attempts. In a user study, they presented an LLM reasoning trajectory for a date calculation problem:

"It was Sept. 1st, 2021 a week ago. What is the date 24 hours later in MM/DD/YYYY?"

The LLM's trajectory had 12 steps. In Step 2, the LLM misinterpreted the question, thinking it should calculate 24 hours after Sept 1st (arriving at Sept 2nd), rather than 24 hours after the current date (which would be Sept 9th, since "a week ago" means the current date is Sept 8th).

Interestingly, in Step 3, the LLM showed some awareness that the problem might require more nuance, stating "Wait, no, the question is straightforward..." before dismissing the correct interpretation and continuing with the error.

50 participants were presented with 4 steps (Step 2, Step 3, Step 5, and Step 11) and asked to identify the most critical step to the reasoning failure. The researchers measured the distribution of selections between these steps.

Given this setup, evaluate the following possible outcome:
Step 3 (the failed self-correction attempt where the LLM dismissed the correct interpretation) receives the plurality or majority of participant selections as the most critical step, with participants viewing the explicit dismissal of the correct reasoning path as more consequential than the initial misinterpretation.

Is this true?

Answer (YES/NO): NO